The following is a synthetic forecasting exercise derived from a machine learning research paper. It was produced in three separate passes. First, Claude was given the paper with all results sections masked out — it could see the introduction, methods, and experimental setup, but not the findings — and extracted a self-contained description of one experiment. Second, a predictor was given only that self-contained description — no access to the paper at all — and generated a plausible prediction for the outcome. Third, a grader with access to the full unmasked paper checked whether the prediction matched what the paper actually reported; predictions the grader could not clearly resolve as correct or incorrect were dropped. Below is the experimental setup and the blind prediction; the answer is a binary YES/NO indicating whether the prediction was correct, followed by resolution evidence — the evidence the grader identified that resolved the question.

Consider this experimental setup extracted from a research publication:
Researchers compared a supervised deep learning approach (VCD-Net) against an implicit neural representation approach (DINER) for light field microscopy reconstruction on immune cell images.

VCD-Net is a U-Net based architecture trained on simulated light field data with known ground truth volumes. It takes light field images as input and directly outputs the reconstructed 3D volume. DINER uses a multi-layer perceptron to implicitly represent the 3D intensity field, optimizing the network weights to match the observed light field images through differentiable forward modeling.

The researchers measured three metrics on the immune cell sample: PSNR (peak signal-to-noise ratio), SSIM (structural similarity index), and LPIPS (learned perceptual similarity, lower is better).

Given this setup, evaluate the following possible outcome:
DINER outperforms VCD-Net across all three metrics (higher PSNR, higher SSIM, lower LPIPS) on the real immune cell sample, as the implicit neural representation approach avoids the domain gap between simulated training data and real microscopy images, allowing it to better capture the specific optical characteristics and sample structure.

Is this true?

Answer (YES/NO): NO